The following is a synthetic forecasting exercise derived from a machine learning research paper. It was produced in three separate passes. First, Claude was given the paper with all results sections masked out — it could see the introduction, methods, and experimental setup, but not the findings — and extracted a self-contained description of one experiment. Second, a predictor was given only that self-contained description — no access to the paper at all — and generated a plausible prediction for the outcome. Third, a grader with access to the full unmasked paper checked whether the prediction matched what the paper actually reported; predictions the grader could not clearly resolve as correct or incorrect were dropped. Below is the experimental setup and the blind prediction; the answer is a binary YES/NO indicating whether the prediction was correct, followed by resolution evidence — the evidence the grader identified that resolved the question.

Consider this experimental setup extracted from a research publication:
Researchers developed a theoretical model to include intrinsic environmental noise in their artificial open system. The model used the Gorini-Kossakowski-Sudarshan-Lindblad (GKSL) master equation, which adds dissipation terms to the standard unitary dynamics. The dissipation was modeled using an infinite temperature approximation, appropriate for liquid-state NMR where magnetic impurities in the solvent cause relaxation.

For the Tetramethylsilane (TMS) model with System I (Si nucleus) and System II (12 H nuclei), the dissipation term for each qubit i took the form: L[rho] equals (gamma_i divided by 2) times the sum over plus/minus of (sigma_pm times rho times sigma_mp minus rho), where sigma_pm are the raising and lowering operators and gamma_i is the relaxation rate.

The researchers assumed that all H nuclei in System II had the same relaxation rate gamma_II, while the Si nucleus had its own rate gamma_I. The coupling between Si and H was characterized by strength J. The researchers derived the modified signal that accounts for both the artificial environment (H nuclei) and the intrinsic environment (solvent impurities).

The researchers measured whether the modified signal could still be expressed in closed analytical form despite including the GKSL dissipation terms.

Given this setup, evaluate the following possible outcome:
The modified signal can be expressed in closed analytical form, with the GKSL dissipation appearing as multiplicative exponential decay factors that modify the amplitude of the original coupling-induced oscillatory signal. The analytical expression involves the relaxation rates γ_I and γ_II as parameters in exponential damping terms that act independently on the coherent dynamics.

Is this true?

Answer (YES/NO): NO